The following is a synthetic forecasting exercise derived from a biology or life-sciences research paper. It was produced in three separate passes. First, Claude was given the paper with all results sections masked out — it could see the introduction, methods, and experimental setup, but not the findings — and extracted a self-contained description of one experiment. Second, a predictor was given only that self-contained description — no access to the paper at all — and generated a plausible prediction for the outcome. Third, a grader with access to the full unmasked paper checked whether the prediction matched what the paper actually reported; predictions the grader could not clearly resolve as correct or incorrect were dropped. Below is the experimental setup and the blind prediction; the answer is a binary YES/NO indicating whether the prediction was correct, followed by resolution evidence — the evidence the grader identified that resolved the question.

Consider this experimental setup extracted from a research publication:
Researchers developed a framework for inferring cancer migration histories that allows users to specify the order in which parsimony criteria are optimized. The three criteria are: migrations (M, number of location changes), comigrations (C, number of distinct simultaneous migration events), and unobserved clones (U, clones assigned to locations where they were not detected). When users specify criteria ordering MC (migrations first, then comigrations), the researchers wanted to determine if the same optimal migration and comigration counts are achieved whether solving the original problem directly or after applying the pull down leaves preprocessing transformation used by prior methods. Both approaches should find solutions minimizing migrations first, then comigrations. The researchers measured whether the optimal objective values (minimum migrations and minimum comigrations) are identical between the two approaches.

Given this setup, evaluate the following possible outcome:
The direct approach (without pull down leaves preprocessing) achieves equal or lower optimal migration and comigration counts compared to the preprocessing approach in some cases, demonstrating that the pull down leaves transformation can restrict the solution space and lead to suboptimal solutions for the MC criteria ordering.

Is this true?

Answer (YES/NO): NO